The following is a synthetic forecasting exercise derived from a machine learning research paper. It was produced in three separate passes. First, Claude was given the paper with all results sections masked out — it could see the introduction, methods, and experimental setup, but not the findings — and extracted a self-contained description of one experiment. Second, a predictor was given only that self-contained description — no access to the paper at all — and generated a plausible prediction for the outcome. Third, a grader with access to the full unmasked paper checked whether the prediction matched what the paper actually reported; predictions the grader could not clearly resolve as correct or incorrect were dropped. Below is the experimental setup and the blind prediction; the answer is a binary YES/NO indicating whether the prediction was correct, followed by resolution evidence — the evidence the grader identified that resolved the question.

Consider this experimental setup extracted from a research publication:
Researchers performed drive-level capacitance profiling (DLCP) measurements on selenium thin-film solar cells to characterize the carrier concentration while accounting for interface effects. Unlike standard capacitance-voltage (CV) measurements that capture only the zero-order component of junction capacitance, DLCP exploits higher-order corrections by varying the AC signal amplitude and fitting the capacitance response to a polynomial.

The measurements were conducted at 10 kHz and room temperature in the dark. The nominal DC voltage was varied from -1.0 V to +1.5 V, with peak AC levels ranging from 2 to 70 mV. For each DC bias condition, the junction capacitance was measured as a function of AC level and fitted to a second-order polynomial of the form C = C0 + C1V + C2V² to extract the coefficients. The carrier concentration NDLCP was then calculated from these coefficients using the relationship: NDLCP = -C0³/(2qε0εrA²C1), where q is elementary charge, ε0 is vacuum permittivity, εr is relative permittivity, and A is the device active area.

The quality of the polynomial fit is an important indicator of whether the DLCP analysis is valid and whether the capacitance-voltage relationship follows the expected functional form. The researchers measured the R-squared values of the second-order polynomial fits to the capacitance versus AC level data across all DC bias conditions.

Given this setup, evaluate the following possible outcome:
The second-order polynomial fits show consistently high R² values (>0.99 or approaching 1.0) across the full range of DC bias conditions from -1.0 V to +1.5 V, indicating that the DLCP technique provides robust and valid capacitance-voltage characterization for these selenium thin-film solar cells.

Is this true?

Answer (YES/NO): YES